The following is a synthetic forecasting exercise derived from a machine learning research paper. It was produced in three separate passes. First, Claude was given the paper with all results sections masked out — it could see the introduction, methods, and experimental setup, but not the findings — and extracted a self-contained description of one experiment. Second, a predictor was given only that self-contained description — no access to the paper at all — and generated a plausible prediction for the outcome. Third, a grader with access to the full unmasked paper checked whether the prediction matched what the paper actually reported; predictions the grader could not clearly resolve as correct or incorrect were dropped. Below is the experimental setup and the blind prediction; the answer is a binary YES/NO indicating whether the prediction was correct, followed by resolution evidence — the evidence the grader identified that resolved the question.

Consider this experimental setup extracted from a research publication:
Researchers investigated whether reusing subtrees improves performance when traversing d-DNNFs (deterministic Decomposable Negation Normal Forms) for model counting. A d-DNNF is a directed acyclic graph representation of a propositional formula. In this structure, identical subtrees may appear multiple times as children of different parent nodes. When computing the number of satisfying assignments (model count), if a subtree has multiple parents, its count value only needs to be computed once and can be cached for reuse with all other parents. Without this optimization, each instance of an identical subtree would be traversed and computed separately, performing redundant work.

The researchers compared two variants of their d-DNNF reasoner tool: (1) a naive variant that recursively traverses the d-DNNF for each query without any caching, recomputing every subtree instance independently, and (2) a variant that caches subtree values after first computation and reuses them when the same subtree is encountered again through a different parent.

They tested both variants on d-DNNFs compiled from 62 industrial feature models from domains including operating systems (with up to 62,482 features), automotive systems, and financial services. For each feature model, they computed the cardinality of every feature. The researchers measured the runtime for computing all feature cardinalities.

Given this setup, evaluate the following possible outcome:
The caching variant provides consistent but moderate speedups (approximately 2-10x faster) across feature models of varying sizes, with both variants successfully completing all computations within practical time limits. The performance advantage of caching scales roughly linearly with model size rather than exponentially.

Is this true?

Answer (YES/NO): NO